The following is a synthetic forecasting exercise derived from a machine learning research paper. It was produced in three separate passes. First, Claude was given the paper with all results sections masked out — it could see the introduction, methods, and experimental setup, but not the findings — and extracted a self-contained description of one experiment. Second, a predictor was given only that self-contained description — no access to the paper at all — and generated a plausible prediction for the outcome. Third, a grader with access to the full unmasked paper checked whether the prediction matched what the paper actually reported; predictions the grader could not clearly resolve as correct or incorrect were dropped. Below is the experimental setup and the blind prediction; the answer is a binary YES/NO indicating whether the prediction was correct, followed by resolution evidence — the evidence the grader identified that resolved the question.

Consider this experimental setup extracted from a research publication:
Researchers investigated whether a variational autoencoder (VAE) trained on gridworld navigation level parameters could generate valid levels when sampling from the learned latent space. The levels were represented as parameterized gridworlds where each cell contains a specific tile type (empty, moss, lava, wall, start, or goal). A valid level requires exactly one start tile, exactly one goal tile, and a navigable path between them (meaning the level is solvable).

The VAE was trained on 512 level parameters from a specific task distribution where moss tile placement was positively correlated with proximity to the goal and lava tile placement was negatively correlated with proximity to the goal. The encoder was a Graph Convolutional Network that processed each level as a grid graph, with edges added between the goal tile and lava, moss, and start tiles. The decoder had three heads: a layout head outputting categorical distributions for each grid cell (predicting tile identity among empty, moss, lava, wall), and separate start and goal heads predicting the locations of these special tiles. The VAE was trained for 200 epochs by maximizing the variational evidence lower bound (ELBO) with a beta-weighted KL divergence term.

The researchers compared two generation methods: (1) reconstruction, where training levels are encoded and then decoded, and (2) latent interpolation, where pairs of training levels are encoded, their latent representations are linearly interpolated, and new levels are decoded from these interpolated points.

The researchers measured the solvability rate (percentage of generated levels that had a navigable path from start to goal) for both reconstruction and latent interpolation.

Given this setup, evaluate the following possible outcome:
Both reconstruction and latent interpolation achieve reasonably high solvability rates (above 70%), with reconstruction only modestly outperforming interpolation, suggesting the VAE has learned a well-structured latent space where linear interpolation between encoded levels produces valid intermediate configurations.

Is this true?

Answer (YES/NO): YES